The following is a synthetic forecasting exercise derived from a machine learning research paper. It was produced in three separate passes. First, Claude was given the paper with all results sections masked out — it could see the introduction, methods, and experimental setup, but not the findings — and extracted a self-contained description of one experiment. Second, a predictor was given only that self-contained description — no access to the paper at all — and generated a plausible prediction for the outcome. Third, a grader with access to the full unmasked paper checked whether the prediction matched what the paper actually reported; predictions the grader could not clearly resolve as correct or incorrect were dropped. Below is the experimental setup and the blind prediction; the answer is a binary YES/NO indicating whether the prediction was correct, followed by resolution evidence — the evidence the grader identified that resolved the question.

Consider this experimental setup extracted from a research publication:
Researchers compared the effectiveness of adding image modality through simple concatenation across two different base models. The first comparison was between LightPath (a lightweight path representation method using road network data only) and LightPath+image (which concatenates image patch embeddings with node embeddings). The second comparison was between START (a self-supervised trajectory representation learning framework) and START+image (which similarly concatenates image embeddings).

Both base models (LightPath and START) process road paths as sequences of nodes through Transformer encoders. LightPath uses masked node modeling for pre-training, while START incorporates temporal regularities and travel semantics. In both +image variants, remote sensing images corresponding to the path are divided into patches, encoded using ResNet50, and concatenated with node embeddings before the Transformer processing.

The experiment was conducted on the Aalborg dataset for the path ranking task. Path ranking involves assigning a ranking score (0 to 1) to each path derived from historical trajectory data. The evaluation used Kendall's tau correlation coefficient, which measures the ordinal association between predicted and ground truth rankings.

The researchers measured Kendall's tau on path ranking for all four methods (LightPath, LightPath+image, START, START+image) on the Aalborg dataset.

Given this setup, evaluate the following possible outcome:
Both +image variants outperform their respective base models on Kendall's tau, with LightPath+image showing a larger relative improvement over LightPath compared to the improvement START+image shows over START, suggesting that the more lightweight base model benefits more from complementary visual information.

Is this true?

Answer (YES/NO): NO